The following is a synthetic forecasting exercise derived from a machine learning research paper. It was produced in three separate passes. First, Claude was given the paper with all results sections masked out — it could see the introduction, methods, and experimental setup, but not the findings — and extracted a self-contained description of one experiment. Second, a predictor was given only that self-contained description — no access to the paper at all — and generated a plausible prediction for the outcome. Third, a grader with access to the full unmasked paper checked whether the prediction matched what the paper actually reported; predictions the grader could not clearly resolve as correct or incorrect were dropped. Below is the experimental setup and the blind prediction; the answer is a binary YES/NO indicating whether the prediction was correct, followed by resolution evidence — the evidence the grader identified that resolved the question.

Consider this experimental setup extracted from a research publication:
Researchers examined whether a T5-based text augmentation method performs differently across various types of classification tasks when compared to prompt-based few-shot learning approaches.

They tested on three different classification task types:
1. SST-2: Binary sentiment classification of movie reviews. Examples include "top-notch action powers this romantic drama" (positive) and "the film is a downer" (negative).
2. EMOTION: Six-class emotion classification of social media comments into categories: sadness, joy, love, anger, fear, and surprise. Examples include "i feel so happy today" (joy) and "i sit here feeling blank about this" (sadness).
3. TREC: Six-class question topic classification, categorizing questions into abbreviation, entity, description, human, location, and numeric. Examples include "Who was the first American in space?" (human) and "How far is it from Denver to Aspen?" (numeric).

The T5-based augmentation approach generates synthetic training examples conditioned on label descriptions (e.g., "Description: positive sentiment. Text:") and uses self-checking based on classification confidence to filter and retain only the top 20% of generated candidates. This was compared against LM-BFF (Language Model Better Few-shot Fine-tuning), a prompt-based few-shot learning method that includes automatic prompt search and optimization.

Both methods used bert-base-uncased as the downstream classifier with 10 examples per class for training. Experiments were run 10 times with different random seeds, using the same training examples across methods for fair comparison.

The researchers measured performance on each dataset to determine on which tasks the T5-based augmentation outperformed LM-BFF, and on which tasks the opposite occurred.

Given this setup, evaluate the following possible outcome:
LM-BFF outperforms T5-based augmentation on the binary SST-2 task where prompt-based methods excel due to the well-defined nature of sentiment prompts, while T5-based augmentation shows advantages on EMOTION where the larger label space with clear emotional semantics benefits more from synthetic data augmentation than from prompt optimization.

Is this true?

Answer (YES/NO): NO